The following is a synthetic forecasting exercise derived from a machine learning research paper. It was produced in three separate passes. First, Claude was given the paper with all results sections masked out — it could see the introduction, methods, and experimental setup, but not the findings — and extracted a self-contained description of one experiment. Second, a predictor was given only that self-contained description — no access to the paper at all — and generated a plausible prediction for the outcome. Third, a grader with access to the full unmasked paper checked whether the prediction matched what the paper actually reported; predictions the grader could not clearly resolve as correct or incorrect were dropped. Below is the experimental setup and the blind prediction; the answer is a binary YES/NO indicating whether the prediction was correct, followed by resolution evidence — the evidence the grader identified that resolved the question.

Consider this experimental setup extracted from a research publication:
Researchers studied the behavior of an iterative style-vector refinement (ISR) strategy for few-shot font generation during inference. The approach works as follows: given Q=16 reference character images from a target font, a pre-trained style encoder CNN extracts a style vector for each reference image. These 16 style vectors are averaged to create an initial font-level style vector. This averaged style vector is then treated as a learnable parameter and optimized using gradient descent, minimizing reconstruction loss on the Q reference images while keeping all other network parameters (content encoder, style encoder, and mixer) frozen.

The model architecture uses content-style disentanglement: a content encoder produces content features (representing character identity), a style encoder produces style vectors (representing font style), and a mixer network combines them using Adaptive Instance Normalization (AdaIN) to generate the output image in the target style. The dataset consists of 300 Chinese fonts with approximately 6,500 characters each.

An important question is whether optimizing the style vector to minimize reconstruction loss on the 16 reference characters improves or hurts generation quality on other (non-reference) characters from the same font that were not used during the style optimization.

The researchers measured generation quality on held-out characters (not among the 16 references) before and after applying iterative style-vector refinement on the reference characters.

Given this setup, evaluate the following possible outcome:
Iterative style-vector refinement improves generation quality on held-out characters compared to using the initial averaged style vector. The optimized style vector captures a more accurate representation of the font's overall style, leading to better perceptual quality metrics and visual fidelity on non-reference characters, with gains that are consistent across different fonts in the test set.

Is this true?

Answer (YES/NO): YES